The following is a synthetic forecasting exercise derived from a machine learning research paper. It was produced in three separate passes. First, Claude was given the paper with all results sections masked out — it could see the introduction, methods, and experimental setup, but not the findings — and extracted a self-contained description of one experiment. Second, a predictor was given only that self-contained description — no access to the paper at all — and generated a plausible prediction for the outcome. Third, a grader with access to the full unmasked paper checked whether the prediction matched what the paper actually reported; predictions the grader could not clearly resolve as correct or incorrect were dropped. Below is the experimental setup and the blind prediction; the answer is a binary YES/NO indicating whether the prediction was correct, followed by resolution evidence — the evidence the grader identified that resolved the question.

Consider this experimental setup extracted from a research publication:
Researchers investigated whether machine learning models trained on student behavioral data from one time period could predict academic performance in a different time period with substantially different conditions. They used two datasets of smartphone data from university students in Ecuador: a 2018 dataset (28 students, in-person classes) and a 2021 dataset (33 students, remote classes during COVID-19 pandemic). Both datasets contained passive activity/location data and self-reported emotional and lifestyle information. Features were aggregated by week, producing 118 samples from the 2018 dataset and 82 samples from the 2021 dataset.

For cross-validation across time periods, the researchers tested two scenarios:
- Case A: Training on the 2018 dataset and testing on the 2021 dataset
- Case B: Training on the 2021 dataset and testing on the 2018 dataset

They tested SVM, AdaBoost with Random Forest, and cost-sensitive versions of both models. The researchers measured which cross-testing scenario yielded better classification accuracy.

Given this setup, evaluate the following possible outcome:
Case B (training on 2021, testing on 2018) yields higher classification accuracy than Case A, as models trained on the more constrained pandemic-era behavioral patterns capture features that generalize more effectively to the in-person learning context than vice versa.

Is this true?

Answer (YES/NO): NO